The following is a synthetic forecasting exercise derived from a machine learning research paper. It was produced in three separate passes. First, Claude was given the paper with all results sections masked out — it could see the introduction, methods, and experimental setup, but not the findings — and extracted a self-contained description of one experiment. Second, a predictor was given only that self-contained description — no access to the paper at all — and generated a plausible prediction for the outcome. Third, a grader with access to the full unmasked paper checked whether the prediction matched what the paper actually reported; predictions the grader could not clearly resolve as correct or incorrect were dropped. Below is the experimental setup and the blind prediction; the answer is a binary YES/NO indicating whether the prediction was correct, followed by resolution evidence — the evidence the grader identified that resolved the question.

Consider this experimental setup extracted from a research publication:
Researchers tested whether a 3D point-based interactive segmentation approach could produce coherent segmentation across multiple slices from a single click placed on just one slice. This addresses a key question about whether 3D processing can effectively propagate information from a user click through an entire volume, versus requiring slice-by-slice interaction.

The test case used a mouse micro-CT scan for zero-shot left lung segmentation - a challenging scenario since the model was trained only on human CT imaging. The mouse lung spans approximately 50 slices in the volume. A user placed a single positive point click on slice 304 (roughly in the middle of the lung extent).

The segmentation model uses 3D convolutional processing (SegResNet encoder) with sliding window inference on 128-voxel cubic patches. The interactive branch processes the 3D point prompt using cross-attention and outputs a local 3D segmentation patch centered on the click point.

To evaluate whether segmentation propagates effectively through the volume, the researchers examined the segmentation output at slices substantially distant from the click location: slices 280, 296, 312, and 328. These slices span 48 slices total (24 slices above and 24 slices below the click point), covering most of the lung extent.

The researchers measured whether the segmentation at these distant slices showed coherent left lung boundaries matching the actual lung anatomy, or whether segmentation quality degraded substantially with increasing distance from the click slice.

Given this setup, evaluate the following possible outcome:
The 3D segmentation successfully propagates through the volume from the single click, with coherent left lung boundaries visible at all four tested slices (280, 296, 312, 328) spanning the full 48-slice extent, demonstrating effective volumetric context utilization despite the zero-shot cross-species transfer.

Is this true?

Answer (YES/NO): YES